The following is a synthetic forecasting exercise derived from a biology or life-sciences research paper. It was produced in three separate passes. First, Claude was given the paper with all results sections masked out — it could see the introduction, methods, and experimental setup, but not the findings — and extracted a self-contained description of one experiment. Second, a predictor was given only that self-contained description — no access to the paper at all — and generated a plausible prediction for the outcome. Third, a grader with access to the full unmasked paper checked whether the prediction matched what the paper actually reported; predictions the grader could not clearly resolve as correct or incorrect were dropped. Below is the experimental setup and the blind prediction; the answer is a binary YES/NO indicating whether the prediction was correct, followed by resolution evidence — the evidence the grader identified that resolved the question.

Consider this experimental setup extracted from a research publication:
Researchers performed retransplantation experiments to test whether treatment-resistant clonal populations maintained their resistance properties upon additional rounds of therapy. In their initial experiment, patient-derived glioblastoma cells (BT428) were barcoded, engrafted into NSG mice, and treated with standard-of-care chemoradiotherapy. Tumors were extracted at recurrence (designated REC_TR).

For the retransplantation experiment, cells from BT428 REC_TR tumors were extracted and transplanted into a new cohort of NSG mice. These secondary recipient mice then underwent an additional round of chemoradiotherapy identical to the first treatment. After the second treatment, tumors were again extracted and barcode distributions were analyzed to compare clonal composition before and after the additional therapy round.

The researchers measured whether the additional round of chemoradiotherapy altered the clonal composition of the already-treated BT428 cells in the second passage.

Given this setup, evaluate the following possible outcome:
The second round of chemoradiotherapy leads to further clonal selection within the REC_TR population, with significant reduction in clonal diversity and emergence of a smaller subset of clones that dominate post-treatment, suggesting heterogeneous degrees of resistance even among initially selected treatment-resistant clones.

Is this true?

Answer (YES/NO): NO